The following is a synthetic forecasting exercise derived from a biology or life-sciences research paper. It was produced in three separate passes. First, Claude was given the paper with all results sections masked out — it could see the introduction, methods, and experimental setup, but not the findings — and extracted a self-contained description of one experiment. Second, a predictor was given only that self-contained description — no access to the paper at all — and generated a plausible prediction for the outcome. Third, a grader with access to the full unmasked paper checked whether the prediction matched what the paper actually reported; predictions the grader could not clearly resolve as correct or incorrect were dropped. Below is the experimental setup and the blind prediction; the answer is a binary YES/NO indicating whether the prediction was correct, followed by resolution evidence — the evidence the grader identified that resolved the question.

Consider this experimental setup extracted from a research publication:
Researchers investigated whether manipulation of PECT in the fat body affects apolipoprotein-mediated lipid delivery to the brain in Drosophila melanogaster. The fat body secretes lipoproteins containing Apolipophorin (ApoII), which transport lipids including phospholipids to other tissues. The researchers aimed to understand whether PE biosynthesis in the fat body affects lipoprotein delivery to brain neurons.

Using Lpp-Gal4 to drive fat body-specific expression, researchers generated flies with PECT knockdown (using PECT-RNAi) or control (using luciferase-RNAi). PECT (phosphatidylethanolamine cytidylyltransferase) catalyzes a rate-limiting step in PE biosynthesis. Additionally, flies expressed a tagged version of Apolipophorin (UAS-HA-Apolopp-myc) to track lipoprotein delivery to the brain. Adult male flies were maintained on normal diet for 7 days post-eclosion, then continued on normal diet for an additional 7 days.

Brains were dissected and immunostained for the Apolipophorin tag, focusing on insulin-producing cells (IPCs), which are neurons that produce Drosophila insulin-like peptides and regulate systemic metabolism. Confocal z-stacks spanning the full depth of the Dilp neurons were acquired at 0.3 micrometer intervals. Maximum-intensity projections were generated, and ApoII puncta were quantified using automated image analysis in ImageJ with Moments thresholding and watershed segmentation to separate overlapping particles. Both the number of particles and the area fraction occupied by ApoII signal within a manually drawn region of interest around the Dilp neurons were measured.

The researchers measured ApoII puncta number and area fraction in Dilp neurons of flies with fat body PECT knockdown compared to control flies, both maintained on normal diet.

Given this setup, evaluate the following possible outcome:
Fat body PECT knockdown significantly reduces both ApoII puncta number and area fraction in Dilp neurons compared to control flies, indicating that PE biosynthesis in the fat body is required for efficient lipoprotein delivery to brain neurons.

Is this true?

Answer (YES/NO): YES